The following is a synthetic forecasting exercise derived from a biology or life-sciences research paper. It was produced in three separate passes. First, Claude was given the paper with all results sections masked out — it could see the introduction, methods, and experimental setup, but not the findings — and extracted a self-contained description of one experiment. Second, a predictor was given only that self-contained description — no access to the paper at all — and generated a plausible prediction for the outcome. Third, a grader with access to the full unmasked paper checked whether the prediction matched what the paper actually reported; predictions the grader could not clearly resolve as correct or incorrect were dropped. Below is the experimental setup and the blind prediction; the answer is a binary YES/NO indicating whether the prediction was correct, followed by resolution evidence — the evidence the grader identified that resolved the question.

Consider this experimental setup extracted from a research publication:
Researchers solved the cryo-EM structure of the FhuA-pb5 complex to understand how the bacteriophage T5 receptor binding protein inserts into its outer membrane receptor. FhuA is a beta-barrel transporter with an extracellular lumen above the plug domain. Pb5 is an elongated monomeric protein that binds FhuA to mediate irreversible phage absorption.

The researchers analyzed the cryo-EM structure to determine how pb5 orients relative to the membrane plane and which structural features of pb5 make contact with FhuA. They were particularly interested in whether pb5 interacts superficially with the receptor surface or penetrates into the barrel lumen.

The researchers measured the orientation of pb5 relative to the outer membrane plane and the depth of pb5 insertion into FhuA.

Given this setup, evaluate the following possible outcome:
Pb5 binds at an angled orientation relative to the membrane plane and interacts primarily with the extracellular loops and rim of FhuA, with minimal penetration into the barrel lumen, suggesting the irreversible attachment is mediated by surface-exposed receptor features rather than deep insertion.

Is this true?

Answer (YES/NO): NO